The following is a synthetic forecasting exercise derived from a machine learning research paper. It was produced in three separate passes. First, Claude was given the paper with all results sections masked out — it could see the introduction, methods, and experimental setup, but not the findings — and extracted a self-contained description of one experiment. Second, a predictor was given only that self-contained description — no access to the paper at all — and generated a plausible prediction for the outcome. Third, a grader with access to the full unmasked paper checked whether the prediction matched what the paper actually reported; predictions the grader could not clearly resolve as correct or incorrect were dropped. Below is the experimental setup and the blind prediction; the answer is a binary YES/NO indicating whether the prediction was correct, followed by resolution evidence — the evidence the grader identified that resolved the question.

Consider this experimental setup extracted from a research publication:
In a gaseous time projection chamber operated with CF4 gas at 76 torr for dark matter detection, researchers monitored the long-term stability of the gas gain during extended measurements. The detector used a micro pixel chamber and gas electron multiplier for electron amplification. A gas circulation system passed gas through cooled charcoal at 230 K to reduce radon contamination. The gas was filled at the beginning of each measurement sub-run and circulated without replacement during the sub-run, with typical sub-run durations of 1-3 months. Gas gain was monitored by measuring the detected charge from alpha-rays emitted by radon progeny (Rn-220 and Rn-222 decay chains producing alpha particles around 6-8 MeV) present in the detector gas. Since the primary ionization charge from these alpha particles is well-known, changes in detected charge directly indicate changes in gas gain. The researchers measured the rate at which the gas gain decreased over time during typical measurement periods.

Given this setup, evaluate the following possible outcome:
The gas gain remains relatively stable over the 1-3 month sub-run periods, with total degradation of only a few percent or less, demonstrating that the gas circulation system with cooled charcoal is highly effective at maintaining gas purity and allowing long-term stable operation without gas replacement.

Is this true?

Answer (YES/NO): NO